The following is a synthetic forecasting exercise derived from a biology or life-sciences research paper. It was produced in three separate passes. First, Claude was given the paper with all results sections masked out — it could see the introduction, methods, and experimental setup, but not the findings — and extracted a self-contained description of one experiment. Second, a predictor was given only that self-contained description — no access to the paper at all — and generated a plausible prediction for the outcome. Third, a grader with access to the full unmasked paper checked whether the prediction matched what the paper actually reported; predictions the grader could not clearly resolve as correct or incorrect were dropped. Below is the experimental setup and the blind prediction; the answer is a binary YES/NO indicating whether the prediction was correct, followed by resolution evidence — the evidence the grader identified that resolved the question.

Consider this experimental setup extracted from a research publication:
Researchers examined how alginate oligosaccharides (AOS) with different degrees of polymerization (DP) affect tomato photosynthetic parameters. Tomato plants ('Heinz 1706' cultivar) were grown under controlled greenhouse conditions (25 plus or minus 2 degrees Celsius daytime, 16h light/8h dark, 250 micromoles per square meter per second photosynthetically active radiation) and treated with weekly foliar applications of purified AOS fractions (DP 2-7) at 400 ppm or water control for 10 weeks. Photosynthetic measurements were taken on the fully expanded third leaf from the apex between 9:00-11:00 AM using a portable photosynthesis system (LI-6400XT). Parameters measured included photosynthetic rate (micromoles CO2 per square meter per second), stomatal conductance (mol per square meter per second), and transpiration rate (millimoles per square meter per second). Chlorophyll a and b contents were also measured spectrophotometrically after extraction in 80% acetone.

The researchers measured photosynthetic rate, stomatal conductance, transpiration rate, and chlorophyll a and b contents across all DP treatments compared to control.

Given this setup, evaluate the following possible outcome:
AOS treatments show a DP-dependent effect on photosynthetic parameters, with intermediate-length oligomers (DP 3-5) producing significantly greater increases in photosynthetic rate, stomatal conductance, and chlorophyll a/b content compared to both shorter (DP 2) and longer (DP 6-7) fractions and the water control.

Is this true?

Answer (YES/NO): NO